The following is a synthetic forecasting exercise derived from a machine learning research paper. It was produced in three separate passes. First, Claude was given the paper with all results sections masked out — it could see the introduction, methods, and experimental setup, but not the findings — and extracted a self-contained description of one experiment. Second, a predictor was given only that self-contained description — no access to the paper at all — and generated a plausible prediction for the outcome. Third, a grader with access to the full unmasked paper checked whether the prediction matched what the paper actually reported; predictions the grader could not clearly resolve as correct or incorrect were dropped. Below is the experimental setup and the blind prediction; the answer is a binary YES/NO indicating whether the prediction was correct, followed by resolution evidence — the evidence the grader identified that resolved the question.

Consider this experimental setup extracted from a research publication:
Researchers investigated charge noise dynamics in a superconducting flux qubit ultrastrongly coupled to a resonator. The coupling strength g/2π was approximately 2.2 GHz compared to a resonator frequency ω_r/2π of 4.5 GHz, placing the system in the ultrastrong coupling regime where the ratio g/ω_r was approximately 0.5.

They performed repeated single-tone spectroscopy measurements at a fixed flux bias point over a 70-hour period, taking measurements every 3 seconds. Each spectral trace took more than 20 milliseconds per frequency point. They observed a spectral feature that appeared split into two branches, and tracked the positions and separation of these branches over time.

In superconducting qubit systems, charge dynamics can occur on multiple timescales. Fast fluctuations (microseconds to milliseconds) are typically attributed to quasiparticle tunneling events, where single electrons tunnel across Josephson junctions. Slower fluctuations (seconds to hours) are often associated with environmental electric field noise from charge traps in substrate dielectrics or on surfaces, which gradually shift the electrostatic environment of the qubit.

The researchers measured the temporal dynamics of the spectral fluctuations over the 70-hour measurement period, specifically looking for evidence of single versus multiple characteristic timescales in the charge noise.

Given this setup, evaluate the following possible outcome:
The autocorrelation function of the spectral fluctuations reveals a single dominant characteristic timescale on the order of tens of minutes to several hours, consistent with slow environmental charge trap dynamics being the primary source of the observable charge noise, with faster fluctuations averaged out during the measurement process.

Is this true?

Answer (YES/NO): NO